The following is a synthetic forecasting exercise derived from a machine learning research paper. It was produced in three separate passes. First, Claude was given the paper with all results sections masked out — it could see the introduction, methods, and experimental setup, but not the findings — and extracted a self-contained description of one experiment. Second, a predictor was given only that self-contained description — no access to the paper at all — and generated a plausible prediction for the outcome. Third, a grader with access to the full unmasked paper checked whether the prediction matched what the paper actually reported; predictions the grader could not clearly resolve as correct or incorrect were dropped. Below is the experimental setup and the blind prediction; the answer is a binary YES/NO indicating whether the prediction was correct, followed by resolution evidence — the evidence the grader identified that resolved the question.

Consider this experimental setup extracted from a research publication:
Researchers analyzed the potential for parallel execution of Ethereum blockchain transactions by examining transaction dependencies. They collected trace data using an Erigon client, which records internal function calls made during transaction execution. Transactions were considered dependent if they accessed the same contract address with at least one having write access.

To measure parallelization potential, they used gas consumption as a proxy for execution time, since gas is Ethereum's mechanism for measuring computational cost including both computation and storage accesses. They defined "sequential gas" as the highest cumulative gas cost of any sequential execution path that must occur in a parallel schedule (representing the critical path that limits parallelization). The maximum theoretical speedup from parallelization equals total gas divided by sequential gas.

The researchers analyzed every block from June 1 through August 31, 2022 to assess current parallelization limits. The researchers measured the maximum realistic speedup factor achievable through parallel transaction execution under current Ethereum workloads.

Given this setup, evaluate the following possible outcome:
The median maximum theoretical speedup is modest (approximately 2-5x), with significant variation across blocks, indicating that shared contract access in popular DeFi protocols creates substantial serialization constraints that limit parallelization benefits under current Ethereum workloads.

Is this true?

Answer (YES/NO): YES